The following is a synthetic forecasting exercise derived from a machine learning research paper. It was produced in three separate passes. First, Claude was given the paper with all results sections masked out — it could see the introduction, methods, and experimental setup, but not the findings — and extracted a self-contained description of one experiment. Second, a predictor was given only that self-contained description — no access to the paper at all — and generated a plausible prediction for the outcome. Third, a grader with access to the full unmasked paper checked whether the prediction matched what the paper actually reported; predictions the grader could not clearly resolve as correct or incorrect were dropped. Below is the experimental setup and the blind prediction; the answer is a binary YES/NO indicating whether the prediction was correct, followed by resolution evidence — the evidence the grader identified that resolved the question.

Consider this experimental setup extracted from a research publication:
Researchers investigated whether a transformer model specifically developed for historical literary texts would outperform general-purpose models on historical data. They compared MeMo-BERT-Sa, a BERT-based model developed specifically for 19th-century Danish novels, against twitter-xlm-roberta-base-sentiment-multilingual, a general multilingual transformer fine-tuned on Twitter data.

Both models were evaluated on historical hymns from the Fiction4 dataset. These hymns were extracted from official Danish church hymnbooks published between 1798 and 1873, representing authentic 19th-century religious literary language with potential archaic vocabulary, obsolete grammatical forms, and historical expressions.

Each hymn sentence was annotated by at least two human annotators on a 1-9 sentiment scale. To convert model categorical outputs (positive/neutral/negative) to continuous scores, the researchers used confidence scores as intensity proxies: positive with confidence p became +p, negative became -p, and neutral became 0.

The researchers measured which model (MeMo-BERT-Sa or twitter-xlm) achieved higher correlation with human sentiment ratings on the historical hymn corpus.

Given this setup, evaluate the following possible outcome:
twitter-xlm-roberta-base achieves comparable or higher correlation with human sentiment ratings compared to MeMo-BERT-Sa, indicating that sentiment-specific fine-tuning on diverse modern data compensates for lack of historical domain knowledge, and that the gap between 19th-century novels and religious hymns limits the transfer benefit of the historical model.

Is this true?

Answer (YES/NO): NO